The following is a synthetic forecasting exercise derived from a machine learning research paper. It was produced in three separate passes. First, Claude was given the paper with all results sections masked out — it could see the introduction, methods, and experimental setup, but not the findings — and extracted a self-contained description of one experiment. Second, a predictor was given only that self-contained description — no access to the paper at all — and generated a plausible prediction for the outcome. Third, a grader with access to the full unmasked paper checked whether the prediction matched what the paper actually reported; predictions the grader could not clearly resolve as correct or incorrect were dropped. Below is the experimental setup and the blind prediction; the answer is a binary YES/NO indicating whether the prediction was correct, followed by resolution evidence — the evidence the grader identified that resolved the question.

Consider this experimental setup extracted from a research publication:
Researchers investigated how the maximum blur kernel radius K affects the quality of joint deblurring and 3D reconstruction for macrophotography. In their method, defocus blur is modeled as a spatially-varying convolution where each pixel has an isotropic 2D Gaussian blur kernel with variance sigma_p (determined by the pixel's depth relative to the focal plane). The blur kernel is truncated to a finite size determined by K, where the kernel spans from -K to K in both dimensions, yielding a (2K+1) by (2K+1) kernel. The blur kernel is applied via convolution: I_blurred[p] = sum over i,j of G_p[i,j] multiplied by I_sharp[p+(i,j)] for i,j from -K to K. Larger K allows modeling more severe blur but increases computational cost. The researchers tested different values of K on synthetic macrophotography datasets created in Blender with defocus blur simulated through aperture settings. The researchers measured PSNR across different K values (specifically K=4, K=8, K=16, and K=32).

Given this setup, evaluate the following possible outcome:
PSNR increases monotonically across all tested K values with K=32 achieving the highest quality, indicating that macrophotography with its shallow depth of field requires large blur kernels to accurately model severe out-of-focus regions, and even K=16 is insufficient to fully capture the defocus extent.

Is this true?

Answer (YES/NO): NO